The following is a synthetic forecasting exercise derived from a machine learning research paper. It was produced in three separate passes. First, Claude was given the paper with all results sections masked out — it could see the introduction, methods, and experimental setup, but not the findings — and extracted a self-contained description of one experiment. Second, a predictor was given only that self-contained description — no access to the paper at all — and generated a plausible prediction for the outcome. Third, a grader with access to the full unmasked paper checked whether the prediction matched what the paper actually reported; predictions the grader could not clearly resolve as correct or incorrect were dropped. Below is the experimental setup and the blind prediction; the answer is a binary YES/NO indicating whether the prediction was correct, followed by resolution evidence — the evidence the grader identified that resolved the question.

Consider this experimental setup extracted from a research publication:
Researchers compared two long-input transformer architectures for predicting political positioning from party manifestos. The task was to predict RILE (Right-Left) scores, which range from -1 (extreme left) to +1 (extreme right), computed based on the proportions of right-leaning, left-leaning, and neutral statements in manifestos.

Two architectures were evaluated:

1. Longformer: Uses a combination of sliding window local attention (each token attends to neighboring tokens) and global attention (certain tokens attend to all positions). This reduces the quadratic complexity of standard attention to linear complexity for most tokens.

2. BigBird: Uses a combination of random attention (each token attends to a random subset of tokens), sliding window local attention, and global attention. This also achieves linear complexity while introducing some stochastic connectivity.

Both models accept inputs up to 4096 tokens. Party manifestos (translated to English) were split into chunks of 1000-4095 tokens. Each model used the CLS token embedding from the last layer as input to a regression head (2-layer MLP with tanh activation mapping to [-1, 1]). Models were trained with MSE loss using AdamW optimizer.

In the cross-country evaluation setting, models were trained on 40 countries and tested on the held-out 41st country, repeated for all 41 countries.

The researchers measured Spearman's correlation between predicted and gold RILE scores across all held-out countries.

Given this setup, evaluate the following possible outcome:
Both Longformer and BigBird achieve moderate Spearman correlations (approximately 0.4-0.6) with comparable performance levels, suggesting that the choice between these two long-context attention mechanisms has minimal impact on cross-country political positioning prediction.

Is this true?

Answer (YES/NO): NO